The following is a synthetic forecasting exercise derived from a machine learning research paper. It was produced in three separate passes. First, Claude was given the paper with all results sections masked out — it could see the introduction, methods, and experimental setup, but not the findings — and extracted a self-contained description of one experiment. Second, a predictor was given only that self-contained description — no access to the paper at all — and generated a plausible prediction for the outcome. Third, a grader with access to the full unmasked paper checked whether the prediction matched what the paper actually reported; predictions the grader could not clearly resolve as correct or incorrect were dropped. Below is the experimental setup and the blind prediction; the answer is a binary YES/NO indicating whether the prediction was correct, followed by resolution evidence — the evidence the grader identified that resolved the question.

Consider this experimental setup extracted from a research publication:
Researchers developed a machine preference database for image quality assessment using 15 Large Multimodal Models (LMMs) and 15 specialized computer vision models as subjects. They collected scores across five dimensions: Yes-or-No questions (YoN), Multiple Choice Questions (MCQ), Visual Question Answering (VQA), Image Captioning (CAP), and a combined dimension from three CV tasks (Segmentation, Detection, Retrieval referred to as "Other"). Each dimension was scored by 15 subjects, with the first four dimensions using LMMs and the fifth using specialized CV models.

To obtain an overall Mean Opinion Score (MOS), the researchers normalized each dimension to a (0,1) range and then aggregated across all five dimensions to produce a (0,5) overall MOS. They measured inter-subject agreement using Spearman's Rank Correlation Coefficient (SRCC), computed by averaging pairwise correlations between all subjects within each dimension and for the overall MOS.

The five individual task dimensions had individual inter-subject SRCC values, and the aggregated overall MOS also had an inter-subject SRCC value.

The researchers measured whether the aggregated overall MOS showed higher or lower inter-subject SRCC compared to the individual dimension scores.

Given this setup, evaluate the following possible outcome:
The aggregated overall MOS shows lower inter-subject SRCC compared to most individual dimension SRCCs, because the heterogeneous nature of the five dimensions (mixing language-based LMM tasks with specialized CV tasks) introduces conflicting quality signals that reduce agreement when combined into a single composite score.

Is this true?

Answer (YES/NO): NO